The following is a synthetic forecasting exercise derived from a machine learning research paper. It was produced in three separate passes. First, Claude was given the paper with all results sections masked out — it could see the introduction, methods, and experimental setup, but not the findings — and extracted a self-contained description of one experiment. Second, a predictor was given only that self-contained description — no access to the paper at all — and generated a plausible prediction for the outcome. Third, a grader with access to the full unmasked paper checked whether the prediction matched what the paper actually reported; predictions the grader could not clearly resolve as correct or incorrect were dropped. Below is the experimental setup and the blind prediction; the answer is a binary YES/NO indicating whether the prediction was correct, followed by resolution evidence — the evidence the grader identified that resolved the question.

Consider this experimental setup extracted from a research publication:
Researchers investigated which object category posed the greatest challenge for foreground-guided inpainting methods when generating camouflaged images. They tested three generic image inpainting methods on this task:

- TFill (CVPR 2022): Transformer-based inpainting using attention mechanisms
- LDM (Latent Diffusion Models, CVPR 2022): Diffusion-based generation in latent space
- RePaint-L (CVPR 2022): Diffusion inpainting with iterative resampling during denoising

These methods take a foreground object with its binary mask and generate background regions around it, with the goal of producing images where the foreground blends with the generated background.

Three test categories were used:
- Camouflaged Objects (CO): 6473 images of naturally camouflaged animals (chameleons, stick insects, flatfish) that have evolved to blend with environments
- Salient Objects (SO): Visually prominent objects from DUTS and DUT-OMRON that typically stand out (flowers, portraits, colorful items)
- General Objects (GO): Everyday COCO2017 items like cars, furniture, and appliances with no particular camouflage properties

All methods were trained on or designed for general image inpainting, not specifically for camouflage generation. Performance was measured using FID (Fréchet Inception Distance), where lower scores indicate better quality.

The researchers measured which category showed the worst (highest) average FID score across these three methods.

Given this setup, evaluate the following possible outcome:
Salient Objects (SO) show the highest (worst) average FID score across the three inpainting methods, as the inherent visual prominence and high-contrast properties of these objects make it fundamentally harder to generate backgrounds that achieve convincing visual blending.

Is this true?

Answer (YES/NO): NO